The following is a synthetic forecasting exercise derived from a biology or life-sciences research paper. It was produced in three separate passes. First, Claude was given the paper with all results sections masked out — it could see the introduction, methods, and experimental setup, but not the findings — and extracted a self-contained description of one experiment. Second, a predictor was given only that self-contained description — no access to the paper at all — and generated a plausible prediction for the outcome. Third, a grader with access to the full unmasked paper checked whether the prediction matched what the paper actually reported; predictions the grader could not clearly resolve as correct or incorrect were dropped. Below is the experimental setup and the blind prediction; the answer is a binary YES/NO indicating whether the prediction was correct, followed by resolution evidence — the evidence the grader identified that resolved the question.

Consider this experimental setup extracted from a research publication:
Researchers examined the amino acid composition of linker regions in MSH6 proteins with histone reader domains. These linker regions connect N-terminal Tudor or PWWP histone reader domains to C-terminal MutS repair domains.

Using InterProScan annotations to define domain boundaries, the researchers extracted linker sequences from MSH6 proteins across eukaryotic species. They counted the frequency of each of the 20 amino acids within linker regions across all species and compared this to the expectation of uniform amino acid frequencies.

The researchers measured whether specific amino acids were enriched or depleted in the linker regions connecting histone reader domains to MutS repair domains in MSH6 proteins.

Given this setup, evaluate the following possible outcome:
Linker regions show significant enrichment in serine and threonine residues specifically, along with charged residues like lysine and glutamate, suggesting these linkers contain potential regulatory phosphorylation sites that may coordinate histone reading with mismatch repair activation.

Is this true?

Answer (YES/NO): NO